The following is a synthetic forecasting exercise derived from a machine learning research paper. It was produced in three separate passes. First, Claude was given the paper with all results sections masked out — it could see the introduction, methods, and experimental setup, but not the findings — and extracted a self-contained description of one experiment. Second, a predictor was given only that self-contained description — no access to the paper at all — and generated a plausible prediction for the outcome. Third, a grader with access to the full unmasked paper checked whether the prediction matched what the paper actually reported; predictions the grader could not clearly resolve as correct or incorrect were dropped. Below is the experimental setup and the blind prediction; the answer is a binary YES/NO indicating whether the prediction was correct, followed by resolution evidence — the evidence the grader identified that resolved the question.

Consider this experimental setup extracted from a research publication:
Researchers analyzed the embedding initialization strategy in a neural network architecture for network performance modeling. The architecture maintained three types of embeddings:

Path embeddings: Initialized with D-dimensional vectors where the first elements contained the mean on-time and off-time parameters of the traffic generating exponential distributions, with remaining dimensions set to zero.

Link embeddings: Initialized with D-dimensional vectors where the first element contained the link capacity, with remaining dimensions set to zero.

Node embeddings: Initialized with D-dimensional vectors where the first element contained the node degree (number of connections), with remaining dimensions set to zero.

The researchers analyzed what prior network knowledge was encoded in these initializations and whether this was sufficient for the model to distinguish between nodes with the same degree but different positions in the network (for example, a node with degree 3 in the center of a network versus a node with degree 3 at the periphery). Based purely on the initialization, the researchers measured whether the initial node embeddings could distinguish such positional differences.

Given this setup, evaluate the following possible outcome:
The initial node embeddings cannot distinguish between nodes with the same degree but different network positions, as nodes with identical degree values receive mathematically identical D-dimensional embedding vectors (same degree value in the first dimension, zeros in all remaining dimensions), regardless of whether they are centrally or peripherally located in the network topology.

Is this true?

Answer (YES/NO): YES